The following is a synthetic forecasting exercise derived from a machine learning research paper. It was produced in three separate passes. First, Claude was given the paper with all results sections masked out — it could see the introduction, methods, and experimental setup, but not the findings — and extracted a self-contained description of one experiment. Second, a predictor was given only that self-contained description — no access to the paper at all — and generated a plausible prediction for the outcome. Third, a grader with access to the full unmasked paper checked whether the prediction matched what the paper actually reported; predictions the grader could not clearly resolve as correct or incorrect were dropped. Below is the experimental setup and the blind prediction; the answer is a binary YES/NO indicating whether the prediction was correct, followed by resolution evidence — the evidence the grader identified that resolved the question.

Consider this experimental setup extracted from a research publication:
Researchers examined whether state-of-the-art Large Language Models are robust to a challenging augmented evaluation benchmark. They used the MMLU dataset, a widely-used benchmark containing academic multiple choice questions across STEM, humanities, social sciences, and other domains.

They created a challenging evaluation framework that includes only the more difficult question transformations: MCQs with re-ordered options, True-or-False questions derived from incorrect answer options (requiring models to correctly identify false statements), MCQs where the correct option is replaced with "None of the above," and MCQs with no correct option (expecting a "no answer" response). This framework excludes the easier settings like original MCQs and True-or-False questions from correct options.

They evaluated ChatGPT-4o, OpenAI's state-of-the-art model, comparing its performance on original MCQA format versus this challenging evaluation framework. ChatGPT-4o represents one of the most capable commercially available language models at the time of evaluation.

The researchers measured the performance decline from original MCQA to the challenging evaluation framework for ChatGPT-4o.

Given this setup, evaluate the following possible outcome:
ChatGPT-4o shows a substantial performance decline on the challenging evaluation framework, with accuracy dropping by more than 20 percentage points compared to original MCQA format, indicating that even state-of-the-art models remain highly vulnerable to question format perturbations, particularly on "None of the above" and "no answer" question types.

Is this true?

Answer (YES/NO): NO